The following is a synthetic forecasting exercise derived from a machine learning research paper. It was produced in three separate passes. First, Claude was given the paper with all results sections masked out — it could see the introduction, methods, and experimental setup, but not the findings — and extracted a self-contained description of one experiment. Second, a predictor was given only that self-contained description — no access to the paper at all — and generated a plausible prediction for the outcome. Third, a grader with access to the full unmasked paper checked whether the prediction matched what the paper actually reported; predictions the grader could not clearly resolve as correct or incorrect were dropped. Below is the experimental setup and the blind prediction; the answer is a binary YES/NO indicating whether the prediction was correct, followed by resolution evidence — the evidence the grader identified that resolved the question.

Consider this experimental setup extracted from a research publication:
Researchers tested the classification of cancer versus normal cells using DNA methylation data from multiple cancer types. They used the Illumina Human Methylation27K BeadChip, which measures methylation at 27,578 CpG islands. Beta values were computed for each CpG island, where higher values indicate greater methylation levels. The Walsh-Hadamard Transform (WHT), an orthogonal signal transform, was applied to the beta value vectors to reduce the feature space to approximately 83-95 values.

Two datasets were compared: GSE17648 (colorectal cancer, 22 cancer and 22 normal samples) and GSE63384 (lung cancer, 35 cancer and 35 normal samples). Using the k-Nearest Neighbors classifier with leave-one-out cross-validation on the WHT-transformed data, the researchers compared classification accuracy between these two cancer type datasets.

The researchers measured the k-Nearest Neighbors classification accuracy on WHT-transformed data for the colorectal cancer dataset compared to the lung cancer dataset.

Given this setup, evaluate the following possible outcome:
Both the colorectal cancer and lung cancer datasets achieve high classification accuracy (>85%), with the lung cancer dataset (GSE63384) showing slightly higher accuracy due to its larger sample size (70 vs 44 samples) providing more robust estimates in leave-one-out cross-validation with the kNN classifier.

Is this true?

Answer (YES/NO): NO